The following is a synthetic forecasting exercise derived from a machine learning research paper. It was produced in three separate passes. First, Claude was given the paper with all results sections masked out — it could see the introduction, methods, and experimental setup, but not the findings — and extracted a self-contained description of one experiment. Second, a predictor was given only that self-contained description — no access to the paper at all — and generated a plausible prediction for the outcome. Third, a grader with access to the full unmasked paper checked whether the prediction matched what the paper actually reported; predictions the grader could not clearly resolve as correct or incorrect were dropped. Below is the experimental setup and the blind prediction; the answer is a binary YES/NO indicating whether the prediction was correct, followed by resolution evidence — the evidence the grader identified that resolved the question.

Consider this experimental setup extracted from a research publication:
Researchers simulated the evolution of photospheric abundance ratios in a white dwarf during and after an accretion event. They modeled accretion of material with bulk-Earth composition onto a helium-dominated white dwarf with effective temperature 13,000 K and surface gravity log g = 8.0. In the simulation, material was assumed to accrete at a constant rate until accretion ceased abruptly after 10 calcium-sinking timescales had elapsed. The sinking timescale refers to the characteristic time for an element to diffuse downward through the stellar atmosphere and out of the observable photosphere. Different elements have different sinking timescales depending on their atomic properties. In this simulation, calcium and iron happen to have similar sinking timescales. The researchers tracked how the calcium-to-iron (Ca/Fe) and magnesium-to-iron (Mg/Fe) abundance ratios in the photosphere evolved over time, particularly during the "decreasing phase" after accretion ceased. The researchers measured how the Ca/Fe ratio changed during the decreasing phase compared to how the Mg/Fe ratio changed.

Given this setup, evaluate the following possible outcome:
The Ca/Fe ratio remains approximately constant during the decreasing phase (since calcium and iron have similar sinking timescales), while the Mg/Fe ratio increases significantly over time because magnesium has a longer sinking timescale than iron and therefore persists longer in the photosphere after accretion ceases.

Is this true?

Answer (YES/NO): YES